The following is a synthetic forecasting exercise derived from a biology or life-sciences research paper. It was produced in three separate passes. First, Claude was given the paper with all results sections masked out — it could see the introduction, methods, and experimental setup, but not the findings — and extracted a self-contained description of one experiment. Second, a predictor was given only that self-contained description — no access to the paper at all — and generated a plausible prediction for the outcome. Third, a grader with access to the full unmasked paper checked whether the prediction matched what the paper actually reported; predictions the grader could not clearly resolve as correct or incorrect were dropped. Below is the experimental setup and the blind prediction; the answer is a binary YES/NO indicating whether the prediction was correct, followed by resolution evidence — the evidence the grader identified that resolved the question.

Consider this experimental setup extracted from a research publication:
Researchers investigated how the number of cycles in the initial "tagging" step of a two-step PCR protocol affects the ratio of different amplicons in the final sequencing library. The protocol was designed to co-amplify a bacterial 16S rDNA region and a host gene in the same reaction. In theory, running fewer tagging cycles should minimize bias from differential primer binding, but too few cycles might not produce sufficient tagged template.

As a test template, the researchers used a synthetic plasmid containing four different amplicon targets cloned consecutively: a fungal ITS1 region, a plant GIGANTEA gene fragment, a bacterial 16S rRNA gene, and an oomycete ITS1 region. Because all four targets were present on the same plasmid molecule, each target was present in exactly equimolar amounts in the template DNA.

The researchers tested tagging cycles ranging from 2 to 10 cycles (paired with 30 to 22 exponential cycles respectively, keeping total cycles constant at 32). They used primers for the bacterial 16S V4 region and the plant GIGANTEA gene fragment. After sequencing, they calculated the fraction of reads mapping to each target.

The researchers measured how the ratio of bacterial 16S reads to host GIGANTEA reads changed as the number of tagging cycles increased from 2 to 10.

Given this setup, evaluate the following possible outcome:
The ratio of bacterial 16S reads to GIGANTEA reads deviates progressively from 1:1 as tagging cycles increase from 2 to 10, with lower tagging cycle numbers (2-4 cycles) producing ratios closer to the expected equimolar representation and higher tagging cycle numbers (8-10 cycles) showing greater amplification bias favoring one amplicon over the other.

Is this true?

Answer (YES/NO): NO